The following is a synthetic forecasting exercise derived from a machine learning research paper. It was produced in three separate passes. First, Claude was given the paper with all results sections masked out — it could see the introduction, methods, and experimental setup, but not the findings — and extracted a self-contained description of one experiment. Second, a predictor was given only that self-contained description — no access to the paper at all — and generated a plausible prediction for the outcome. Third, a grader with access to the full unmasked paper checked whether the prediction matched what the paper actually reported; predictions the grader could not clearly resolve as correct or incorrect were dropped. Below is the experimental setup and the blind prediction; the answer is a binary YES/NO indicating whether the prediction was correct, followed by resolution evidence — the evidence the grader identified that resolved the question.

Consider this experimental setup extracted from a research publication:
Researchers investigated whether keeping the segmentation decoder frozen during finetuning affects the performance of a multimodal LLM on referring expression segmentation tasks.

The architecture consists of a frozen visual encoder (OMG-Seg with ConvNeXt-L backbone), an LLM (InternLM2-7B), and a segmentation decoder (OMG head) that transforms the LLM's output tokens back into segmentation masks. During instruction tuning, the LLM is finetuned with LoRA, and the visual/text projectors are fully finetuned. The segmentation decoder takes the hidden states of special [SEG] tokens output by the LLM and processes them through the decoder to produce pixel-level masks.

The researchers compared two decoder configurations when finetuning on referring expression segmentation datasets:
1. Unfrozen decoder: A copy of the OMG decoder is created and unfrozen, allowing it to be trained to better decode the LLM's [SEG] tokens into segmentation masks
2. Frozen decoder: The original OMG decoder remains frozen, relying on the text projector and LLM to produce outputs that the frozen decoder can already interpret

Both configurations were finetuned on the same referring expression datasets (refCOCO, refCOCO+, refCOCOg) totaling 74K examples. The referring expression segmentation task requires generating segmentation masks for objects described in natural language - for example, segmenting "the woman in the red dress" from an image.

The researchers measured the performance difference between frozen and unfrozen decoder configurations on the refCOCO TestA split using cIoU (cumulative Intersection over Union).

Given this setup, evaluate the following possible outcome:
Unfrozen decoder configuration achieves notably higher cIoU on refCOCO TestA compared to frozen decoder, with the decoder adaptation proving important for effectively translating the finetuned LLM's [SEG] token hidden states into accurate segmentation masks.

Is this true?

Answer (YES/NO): NO